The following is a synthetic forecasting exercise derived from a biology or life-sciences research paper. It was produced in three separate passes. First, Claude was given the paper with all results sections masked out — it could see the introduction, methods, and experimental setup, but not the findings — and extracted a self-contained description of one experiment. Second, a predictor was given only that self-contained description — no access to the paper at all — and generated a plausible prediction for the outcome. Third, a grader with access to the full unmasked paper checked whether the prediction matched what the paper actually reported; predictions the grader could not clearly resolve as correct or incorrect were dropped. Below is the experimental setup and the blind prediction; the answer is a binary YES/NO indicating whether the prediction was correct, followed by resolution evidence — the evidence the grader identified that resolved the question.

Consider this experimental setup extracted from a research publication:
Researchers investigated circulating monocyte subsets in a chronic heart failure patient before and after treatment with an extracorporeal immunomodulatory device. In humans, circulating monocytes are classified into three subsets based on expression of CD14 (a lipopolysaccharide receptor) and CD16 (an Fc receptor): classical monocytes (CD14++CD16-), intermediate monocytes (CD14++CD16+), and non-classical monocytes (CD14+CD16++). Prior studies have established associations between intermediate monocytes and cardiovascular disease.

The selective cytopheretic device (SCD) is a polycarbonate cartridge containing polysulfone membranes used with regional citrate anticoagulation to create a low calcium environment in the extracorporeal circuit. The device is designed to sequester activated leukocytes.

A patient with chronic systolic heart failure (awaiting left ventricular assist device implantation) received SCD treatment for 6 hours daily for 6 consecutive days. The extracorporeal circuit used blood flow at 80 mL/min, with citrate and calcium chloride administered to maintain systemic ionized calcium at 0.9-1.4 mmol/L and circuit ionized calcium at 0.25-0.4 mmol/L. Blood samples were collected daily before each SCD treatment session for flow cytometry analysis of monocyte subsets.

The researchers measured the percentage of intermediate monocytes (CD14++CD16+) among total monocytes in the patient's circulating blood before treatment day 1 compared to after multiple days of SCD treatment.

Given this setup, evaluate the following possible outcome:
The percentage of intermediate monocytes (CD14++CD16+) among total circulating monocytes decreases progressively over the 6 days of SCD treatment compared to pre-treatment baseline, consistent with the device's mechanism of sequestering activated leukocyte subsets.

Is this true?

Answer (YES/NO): NO